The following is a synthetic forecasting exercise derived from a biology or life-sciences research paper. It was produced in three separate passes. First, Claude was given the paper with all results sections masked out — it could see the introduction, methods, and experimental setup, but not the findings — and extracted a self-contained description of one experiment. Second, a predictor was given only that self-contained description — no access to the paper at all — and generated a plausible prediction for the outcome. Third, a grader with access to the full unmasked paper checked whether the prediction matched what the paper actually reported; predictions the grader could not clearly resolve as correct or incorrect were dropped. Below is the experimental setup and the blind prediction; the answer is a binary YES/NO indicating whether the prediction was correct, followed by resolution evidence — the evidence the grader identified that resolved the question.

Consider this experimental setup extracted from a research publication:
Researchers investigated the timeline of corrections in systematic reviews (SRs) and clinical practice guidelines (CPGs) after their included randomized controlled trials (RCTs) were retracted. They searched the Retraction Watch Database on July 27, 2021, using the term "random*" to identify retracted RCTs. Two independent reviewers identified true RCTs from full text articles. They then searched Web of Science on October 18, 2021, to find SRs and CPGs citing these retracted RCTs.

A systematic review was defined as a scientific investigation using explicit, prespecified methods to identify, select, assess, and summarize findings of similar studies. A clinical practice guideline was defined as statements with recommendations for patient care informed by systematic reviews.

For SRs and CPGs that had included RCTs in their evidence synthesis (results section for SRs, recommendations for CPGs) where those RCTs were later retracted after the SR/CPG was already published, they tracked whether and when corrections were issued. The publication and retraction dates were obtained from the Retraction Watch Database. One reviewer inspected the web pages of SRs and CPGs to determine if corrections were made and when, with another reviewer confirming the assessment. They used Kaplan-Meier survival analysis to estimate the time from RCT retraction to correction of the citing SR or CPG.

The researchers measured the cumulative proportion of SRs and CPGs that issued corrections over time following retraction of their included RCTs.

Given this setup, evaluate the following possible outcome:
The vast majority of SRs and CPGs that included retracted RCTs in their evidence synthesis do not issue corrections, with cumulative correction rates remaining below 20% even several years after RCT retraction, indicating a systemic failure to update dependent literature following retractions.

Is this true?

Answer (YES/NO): YES